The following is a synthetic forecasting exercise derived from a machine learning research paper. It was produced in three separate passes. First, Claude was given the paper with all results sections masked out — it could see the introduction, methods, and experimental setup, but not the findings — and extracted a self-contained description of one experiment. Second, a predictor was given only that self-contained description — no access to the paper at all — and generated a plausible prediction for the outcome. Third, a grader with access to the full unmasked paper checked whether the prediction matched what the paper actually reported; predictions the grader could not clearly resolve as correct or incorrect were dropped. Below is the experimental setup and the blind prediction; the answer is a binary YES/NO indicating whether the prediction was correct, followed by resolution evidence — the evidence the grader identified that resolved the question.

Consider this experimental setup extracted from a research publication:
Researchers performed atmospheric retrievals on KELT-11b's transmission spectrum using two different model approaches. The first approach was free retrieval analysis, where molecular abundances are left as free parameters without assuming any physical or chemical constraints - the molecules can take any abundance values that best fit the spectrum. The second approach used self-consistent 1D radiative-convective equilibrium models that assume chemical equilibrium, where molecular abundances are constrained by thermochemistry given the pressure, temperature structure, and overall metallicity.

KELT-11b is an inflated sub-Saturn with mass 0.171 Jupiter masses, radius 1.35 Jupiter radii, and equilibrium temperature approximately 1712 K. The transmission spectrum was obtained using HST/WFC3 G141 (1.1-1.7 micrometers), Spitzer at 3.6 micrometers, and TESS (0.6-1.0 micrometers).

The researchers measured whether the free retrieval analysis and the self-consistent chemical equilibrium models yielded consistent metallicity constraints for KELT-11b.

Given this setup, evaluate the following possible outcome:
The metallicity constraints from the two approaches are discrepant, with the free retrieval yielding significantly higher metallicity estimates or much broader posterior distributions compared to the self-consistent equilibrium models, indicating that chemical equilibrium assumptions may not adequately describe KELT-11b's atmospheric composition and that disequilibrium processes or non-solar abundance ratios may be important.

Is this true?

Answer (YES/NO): NO